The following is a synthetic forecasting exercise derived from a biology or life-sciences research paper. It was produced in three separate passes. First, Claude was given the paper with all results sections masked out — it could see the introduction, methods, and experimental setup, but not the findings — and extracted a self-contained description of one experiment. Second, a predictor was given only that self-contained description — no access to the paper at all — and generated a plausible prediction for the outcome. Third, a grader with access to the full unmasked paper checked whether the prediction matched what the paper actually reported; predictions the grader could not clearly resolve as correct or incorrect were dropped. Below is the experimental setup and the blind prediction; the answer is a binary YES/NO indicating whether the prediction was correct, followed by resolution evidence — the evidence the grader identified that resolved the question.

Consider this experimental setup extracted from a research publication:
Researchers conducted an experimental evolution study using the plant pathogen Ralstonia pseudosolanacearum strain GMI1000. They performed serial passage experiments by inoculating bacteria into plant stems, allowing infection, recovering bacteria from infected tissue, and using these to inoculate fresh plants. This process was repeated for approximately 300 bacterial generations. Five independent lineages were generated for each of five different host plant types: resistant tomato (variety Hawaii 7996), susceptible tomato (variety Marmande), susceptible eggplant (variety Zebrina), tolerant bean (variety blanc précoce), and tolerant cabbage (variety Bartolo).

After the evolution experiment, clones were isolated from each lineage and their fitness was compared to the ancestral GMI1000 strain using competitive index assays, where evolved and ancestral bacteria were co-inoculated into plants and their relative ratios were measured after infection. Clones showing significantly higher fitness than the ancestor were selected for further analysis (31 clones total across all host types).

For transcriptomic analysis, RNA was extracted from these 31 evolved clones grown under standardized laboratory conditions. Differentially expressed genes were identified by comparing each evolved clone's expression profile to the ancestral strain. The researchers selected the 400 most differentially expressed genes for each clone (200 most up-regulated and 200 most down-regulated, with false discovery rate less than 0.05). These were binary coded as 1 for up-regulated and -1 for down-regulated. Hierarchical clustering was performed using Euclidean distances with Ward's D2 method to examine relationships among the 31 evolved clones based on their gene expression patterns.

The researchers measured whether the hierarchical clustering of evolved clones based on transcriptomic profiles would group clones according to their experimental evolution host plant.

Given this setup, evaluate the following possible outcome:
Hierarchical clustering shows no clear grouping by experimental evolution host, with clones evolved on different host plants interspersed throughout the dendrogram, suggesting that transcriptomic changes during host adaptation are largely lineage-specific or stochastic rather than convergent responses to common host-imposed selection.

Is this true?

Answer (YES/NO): NO